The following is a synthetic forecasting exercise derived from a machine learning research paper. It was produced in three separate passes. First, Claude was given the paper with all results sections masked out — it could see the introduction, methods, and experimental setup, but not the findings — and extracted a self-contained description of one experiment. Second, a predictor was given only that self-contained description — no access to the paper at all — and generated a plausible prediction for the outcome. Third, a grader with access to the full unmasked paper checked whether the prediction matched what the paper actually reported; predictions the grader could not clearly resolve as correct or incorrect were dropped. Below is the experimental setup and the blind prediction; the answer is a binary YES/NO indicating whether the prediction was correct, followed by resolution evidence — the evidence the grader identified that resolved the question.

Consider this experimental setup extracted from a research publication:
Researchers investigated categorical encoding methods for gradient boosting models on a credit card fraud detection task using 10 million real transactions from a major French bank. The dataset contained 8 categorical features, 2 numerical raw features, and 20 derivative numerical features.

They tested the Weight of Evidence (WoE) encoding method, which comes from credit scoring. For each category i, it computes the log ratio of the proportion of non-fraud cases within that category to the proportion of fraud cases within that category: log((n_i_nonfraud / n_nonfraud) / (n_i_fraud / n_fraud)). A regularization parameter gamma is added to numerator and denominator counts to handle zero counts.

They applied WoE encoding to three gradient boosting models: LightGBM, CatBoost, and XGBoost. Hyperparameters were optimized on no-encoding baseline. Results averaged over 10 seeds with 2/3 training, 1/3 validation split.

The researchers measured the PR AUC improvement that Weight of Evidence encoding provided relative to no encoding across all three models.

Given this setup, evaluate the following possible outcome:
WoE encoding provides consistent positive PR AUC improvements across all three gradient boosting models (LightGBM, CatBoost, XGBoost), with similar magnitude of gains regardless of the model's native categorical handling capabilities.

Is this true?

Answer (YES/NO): NO